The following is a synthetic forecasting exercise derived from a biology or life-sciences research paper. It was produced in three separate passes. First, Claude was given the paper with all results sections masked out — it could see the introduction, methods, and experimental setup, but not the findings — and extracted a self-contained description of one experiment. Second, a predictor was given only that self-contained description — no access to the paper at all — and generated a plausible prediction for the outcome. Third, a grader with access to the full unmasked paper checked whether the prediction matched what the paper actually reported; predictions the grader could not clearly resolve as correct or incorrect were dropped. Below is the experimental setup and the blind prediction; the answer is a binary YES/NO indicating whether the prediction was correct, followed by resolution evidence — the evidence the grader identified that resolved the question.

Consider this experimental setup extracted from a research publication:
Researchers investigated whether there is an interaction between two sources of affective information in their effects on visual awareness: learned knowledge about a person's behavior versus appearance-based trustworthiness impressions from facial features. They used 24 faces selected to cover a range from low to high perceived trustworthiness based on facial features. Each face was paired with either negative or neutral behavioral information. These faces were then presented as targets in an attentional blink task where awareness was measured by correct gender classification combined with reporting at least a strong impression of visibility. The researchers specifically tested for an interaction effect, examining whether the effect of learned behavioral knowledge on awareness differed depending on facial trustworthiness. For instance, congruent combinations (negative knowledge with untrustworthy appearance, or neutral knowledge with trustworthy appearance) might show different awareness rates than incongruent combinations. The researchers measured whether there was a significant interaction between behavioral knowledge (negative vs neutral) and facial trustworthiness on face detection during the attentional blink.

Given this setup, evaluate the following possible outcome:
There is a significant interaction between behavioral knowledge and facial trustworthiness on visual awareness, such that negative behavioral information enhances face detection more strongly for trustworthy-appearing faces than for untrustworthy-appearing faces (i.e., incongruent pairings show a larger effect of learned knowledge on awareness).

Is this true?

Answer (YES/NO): NO